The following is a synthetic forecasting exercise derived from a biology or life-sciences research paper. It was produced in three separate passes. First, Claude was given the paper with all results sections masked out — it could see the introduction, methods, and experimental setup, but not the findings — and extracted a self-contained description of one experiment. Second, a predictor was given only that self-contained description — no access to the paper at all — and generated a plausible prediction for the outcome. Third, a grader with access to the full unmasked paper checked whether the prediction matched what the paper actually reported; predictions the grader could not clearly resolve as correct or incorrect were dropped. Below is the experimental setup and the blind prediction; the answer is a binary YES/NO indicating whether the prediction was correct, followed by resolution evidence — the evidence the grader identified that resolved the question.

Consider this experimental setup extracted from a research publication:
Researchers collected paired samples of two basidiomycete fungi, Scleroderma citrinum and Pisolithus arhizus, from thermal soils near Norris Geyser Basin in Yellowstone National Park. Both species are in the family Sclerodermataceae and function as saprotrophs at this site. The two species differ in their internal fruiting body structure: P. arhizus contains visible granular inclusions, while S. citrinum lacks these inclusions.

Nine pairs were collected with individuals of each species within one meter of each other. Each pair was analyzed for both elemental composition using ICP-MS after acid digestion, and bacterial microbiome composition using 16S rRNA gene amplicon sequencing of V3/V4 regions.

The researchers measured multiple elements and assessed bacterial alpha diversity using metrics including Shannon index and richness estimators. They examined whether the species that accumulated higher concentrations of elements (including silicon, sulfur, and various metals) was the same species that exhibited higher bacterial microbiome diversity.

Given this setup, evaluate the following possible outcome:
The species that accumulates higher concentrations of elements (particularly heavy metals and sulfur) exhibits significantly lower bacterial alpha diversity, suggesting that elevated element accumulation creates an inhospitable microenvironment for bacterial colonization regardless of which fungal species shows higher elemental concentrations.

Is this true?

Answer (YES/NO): NO